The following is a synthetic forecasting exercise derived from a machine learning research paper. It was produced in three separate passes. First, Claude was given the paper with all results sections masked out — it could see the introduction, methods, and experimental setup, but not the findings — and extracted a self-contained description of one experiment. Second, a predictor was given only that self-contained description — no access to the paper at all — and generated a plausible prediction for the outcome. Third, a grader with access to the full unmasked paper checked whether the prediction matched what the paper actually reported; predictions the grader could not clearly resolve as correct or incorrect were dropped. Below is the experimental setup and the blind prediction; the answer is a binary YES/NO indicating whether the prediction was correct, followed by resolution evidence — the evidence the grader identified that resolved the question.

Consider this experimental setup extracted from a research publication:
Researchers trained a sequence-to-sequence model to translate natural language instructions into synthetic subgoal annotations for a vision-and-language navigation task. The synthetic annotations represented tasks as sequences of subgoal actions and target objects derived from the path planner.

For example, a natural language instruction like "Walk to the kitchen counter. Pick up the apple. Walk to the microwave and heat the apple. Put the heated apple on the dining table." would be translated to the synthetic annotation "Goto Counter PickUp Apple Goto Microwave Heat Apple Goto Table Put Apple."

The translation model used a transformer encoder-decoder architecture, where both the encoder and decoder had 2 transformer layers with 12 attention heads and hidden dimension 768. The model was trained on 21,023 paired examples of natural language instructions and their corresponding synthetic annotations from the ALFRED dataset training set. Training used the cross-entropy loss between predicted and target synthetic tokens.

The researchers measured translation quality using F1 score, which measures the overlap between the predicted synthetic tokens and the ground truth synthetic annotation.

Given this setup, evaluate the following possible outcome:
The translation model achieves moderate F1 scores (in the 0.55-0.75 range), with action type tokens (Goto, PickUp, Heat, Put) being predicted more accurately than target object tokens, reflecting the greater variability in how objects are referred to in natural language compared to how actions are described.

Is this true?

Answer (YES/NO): NO